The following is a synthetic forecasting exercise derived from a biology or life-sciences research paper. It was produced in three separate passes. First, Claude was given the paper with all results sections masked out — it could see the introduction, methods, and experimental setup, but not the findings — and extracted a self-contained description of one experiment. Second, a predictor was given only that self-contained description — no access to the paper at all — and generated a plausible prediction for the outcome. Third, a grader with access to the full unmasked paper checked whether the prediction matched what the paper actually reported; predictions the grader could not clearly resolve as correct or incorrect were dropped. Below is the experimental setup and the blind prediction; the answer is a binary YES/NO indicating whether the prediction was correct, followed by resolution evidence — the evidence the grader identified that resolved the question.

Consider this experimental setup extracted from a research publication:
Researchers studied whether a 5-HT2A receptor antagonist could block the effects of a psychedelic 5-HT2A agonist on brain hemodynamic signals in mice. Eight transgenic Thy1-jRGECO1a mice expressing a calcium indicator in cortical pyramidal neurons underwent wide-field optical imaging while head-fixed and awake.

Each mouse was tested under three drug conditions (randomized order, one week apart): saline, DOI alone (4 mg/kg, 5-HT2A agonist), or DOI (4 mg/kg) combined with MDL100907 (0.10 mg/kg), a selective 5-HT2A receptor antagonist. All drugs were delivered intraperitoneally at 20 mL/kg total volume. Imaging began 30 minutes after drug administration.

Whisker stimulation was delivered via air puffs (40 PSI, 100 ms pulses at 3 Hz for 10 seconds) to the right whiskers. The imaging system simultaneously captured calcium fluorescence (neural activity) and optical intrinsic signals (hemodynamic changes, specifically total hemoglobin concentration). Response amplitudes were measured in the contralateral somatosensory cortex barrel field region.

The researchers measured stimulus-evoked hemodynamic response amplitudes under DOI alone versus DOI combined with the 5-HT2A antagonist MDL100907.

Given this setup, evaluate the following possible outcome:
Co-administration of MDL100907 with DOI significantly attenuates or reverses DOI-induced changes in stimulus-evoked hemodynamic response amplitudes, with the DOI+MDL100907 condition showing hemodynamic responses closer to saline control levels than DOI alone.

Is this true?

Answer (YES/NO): NO